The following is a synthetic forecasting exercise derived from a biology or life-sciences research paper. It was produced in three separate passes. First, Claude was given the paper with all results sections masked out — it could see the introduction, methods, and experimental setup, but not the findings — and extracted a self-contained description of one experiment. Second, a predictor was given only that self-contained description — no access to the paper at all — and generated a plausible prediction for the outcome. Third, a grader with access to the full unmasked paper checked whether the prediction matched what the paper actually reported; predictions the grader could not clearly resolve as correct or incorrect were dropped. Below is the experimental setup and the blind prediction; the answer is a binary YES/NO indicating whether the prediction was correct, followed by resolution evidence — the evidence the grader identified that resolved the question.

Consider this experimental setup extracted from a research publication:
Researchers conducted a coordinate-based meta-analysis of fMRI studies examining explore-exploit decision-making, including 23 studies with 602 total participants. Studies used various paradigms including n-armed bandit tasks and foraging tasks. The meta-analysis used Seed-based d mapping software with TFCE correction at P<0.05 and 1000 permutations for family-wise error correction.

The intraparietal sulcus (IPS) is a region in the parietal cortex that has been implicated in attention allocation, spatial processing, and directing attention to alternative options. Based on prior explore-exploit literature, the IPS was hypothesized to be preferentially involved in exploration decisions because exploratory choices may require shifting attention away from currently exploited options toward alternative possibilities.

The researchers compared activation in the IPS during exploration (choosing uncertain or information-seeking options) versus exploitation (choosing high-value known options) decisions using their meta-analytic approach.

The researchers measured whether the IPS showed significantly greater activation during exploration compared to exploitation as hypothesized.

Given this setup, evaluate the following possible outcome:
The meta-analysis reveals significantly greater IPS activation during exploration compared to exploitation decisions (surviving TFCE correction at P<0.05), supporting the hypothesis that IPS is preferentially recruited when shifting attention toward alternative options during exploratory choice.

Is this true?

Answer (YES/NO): NO